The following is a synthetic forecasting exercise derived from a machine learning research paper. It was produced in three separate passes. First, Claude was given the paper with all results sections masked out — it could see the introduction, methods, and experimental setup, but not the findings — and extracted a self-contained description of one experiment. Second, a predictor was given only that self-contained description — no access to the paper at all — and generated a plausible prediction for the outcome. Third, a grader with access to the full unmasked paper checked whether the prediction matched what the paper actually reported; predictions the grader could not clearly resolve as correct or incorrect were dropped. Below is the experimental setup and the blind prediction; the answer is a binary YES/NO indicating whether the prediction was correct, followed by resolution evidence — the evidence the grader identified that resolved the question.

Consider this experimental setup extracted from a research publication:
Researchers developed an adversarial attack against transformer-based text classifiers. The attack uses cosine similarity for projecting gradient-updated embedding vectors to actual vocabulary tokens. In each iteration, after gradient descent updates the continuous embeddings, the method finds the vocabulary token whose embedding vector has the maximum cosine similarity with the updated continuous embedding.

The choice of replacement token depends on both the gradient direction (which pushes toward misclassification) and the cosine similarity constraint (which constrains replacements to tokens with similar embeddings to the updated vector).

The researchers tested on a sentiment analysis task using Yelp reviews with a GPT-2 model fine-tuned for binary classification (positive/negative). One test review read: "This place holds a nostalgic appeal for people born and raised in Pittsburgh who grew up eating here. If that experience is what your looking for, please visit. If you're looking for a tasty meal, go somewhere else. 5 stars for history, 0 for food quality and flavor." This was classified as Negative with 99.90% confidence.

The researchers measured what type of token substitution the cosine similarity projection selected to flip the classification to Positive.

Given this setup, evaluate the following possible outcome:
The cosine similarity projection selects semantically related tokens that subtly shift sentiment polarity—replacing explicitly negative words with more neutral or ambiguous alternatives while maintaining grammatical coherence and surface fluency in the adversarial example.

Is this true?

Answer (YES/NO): NO